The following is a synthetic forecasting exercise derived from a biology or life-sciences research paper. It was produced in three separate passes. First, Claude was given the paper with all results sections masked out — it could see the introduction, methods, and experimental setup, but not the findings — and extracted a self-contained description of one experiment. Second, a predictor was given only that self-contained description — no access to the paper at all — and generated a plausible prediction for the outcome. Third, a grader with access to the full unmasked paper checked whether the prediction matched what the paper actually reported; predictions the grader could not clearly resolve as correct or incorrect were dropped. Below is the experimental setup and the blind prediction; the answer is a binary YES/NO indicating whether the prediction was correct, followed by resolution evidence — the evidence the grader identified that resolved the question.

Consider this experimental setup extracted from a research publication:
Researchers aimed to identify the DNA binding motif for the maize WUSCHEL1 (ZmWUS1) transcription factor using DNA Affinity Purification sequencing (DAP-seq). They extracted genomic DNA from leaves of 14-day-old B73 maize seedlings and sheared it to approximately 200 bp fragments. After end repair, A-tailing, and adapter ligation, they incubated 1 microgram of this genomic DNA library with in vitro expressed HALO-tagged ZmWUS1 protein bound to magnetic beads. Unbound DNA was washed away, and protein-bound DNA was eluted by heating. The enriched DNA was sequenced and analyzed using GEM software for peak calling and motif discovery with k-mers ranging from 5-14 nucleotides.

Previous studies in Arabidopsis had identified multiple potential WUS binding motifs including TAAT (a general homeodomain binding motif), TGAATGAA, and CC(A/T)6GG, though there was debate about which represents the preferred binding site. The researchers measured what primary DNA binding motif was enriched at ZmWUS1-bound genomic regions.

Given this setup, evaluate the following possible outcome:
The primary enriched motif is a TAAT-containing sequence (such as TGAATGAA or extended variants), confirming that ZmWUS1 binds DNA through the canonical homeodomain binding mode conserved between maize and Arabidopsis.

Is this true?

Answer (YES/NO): YES